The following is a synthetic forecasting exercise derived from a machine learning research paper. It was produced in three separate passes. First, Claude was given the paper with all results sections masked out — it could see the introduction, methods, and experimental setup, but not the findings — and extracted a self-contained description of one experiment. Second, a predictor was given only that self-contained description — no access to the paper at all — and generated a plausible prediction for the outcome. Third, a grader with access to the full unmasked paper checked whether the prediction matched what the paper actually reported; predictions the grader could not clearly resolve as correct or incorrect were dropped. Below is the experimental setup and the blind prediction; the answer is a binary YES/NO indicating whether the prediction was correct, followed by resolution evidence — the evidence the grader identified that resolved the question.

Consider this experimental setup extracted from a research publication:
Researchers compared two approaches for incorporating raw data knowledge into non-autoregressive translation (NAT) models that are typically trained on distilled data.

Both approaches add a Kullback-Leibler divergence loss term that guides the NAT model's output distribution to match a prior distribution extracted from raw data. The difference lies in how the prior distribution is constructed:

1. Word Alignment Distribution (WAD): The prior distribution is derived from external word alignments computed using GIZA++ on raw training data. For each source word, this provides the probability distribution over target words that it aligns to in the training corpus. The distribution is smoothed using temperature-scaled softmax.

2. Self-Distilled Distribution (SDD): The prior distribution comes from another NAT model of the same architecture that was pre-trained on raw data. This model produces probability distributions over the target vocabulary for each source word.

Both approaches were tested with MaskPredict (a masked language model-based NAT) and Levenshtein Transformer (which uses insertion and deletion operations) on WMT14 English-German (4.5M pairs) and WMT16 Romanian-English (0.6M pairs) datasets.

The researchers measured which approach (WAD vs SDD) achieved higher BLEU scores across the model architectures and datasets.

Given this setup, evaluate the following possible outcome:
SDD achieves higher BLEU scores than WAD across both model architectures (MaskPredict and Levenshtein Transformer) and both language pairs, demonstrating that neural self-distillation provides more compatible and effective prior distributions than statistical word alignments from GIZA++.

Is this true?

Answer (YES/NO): NO